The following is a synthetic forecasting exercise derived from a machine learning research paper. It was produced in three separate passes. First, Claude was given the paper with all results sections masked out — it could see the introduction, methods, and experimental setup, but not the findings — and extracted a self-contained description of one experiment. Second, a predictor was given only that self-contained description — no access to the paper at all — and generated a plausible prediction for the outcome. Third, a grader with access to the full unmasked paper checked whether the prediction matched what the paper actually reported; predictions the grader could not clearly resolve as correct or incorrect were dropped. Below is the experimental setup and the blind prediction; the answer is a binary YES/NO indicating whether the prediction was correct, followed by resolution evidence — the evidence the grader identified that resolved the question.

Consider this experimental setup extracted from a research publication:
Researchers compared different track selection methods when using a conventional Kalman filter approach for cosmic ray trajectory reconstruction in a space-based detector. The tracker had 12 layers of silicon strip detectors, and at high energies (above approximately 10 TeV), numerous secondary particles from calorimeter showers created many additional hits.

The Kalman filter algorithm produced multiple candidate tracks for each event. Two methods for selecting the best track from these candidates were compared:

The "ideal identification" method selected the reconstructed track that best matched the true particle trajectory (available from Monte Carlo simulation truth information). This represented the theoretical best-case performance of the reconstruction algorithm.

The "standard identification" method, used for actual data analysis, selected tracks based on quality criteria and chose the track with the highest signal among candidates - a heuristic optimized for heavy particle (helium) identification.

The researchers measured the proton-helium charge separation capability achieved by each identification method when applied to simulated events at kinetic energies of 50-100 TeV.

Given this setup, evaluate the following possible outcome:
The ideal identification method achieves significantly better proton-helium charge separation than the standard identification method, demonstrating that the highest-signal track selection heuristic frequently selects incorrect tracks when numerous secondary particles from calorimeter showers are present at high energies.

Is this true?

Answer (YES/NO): YES